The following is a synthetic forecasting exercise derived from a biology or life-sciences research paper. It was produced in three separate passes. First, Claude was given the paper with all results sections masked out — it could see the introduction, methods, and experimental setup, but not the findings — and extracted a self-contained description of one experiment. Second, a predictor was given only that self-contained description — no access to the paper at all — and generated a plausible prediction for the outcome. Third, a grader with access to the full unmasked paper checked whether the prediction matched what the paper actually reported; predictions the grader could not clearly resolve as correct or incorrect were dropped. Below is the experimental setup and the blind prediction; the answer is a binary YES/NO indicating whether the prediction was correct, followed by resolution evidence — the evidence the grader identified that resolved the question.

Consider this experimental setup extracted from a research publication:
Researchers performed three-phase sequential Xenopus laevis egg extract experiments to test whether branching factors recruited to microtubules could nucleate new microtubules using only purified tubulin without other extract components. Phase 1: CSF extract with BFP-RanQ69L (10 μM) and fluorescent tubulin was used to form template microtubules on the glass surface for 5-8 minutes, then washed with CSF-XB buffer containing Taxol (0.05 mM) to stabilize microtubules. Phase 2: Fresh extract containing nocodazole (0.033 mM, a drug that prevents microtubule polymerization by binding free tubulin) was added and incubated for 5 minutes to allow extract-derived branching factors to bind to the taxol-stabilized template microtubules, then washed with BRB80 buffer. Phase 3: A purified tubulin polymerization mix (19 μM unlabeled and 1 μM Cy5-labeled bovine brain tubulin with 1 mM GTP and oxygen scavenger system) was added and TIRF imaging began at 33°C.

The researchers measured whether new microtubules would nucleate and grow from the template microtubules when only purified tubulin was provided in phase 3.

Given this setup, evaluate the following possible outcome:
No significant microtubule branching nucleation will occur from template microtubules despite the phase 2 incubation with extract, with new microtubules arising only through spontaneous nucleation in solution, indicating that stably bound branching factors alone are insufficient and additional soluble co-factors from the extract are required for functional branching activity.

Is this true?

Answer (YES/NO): NO